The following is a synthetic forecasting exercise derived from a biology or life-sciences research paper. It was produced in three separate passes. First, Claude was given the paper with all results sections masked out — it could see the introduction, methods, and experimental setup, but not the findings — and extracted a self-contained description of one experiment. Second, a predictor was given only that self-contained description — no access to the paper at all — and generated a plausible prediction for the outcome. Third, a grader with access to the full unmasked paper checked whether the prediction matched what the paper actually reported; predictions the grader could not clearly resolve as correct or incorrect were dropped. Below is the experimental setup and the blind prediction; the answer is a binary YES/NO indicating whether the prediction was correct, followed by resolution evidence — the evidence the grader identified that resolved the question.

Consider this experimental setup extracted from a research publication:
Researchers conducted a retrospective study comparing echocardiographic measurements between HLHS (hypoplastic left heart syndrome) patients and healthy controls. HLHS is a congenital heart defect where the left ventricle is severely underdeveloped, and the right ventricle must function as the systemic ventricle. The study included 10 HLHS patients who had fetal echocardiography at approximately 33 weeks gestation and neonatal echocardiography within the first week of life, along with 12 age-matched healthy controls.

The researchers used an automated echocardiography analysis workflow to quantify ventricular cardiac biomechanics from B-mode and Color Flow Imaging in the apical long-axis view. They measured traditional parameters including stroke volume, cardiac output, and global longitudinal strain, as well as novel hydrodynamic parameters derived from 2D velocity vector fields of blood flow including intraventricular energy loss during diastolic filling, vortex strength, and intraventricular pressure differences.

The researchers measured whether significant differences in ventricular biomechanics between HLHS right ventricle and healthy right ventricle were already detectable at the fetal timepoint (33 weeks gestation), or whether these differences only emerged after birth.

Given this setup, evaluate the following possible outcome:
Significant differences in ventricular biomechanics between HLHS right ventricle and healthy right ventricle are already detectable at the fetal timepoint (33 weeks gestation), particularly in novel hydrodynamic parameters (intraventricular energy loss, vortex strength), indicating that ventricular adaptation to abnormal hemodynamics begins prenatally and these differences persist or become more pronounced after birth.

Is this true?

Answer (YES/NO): YES